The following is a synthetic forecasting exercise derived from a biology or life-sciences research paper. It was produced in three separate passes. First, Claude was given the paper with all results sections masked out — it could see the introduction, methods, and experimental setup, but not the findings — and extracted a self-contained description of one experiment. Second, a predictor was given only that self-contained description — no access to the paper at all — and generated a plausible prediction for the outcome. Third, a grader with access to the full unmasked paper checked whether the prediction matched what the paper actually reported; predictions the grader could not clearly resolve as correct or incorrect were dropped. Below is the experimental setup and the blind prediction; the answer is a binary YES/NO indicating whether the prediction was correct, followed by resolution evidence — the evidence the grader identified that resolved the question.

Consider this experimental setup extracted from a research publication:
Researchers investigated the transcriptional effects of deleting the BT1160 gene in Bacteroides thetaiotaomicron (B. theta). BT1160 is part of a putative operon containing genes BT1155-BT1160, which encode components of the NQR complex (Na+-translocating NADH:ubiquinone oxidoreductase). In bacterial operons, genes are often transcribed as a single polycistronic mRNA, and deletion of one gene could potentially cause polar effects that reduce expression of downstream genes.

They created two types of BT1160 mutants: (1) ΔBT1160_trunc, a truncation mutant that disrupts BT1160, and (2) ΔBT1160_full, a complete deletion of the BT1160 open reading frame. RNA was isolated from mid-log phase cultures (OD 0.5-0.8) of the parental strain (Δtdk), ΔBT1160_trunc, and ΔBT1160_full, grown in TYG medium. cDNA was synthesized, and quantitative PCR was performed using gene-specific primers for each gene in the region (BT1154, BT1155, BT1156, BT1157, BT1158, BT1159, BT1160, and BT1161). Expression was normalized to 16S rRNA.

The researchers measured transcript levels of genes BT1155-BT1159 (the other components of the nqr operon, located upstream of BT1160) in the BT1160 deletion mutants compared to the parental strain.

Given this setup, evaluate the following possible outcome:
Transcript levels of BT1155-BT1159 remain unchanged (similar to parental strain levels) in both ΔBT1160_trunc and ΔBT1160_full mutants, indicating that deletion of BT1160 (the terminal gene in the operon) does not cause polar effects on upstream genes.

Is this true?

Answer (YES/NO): NO